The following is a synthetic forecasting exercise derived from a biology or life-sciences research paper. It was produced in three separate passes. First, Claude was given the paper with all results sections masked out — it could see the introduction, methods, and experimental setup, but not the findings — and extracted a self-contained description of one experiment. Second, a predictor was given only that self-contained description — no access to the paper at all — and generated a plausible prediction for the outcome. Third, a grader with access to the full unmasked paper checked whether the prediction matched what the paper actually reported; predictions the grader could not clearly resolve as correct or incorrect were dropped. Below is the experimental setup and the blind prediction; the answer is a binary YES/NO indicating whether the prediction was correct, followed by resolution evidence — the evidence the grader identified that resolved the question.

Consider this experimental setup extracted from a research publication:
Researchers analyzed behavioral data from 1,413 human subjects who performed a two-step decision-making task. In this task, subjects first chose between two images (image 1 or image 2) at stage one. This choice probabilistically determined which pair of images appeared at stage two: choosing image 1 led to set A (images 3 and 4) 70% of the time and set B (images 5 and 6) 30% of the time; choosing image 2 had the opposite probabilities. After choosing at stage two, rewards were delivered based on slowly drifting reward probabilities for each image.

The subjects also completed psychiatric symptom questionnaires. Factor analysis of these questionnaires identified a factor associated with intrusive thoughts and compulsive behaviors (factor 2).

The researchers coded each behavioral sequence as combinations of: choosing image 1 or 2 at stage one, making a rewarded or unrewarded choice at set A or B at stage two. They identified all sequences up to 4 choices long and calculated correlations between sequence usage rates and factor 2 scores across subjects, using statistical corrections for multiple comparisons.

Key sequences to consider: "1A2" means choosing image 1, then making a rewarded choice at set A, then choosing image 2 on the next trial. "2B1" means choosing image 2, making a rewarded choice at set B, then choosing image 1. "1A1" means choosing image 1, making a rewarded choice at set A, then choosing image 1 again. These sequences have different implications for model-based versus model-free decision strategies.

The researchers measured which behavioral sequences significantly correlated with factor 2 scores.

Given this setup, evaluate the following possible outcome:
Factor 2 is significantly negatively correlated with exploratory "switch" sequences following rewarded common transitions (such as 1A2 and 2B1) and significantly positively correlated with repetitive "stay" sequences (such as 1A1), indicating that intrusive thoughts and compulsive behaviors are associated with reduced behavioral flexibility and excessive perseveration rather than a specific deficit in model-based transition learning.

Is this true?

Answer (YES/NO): NO